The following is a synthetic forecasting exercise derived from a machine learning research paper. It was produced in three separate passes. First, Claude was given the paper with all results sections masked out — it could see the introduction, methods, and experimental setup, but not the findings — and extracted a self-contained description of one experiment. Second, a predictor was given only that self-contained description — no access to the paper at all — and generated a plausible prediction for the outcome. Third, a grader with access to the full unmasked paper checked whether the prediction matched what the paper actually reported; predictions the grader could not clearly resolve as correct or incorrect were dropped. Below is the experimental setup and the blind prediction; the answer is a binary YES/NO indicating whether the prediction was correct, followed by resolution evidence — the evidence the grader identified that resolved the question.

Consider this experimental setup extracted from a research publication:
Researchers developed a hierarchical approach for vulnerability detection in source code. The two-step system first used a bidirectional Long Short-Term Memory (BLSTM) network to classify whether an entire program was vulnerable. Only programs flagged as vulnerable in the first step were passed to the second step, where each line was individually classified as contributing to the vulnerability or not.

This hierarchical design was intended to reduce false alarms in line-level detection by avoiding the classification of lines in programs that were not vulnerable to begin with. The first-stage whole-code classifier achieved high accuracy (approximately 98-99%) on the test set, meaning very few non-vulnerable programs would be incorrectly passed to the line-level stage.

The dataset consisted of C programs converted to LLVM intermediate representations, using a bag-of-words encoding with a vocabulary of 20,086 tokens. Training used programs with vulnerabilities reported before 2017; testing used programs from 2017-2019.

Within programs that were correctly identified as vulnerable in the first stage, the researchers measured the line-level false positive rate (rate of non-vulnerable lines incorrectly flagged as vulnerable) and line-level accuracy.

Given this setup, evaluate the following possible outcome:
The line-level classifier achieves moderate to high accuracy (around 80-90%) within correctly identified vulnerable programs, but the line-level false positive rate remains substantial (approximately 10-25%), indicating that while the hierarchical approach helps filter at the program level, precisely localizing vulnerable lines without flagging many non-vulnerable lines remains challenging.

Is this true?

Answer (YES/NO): NO